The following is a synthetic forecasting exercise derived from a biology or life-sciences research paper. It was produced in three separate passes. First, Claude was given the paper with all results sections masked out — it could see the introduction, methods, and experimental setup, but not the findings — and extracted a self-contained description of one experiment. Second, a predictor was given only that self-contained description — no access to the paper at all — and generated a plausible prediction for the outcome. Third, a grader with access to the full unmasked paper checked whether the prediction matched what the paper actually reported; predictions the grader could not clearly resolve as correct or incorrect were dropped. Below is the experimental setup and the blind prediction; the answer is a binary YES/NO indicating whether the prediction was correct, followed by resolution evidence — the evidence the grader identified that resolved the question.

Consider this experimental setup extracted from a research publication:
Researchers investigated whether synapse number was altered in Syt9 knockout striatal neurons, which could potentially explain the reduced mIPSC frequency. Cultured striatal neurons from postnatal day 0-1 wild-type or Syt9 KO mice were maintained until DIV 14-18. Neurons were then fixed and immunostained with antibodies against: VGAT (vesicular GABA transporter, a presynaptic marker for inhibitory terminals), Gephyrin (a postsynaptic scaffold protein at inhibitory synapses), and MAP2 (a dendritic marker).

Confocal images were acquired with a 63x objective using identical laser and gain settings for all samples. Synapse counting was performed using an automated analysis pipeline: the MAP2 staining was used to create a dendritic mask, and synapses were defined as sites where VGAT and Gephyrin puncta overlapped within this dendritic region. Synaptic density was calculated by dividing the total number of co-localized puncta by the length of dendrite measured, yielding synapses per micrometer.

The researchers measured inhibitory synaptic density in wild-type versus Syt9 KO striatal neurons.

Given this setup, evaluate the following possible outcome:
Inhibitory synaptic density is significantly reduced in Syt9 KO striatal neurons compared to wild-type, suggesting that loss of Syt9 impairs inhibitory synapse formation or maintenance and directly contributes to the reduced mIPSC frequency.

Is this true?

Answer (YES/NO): NO